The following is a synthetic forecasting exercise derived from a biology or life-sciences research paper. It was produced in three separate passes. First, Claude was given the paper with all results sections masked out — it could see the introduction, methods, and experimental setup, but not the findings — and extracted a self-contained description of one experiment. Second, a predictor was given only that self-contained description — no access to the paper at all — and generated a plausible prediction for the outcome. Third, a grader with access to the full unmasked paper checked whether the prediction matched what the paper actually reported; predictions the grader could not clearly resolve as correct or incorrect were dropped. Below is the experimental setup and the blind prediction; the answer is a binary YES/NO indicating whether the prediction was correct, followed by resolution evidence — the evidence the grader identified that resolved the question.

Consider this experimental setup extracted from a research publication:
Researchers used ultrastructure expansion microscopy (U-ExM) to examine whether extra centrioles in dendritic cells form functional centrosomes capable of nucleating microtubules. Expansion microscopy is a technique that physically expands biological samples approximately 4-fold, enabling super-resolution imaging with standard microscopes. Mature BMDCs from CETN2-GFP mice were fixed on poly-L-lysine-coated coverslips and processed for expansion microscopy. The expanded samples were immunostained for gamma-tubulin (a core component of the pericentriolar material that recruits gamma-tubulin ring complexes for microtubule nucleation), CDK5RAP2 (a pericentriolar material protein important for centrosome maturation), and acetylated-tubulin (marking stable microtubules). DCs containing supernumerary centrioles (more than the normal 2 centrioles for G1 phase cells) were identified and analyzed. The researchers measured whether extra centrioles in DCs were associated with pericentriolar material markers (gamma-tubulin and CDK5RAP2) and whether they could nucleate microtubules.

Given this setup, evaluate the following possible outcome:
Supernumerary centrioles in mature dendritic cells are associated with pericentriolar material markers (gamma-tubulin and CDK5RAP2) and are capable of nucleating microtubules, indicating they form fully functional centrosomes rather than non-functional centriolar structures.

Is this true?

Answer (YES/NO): YES